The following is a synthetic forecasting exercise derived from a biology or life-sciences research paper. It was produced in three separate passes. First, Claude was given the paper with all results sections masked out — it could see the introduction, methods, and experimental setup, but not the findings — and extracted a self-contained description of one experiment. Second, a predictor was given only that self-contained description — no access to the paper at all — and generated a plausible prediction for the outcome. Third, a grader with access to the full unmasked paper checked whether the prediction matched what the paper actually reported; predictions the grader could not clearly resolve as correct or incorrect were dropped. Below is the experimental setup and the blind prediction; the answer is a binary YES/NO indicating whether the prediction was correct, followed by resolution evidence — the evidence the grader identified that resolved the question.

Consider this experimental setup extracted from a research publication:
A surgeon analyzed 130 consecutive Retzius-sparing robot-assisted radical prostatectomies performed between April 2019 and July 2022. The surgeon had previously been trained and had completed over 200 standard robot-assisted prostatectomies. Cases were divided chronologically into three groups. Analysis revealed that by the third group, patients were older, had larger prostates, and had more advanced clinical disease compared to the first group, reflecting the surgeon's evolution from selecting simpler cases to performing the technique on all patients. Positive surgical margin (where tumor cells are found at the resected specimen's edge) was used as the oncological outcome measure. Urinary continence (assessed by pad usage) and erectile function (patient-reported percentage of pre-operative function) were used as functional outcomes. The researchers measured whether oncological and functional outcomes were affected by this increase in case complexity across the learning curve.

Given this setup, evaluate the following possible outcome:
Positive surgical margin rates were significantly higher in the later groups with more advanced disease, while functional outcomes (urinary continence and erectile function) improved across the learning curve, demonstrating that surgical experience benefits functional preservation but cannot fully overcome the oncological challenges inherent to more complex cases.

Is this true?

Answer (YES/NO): NO